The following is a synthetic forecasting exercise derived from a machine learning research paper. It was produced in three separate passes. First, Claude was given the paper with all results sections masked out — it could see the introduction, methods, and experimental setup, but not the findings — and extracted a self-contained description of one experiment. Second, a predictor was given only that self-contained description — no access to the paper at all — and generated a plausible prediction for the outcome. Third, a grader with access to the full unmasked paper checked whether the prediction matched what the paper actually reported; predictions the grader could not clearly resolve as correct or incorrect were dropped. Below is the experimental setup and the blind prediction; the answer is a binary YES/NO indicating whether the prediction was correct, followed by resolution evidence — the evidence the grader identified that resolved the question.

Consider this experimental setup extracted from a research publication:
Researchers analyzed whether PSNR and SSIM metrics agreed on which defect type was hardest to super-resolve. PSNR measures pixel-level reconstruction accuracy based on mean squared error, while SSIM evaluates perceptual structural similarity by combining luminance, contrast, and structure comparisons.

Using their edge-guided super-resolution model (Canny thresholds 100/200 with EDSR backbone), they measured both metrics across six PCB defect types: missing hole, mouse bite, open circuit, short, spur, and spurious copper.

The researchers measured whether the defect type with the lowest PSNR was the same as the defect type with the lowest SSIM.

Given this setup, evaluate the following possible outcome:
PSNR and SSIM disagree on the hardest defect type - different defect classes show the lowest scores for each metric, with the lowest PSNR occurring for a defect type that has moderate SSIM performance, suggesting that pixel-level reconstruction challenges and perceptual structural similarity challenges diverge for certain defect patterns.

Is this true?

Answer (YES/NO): YES